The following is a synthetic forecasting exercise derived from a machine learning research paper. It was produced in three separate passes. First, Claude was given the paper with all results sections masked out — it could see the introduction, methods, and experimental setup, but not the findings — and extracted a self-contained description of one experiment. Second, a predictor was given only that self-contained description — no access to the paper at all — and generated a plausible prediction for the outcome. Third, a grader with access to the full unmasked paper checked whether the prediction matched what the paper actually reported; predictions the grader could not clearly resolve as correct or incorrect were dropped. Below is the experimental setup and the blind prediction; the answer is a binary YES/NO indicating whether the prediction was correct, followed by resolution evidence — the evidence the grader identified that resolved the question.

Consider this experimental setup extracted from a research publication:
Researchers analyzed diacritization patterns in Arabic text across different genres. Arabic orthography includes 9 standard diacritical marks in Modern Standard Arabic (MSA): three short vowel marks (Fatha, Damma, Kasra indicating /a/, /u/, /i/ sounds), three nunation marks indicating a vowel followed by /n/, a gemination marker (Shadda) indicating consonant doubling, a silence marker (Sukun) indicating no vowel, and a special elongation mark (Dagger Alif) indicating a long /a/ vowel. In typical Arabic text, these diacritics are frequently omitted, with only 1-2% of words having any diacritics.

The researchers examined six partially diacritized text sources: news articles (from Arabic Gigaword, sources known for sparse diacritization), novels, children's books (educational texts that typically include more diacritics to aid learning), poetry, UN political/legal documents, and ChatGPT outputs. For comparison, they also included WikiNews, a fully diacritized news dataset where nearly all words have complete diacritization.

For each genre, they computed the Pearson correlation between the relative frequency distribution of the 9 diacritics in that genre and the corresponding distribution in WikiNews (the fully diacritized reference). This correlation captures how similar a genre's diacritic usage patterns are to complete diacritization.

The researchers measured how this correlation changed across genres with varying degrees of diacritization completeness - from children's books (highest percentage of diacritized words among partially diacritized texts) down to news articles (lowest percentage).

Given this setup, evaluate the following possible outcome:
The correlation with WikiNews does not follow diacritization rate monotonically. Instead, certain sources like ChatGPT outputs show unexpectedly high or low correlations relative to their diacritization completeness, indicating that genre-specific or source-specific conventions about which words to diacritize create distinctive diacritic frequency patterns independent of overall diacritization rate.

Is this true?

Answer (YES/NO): NO